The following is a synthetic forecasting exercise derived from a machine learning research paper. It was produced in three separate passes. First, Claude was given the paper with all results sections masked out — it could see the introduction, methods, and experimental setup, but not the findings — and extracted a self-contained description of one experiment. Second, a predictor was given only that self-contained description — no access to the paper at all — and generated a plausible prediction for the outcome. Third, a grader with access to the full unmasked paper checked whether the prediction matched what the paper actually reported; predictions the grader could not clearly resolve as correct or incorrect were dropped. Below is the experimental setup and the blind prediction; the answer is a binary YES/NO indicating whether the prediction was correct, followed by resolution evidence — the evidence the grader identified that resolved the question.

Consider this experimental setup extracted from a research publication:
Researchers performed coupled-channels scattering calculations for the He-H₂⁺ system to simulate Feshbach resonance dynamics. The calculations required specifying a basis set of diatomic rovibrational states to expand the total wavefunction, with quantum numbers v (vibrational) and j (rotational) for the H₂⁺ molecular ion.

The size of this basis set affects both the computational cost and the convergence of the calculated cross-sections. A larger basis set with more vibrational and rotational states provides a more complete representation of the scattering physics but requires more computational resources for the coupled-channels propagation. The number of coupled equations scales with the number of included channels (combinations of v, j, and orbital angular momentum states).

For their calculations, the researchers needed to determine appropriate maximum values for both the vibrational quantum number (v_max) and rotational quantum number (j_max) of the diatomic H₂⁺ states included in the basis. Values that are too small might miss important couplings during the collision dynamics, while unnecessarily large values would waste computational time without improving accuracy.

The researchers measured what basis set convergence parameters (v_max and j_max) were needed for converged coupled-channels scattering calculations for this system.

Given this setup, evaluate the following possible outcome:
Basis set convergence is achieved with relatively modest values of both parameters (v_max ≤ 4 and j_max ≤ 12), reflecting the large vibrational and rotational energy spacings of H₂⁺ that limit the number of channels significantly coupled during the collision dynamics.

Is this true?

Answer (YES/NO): NO